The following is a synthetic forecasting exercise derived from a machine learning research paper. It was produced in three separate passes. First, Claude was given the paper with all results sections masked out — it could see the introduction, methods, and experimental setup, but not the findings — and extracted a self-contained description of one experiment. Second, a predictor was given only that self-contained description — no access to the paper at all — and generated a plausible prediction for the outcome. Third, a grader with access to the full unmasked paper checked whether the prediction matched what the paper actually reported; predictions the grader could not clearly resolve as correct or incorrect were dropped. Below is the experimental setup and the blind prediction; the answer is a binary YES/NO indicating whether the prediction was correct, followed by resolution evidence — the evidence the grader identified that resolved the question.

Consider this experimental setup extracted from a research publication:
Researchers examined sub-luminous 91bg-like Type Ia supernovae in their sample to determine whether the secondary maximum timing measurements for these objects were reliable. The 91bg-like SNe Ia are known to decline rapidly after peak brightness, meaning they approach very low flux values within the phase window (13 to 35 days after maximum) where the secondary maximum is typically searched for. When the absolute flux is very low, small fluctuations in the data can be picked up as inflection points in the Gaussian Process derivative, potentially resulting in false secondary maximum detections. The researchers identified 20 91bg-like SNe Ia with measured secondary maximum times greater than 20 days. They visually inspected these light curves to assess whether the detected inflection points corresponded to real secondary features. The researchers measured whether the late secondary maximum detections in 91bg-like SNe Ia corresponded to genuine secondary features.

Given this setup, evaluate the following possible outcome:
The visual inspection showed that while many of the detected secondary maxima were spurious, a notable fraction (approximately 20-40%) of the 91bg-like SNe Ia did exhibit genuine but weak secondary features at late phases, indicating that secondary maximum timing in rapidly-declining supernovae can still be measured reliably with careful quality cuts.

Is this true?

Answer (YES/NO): NO